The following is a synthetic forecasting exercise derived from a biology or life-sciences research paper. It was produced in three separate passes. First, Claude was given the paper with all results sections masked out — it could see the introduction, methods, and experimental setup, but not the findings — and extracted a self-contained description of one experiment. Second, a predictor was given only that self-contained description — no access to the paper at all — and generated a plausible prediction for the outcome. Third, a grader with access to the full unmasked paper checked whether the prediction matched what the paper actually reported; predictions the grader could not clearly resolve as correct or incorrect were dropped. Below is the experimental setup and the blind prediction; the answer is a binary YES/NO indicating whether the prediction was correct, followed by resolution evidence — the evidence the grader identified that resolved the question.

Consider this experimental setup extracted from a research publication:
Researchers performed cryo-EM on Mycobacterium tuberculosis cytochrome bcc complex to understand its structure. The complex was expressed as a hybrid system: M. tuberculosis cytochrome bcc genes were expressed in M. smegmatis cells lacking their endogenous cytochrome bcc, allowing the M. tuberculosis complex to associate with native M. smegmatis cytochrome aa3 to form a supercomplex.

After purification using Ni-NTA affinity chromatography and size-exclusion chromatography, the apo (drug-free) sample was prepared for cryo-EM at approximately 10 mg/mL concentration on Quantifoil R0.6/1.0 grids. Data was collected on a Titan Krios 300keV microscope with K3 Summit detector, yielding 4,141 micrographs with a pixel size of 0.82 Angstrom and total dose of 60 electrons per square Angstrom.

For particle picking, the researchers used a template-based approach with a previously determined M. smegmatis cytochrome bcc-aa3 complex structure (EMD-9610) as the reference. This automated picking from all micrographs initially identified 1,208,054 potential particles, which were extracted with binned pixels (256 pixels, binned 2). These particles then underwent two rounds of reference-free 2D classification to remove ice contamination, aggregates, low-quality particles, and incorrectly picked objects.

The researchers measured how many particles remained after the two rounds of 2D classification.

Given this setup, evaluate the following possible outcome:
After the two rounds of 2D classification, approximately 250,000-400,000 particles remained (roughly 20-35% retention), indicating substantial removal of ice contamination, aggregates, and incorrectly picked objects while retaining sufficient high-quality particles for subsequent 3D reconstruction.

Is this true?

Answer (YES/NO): YES